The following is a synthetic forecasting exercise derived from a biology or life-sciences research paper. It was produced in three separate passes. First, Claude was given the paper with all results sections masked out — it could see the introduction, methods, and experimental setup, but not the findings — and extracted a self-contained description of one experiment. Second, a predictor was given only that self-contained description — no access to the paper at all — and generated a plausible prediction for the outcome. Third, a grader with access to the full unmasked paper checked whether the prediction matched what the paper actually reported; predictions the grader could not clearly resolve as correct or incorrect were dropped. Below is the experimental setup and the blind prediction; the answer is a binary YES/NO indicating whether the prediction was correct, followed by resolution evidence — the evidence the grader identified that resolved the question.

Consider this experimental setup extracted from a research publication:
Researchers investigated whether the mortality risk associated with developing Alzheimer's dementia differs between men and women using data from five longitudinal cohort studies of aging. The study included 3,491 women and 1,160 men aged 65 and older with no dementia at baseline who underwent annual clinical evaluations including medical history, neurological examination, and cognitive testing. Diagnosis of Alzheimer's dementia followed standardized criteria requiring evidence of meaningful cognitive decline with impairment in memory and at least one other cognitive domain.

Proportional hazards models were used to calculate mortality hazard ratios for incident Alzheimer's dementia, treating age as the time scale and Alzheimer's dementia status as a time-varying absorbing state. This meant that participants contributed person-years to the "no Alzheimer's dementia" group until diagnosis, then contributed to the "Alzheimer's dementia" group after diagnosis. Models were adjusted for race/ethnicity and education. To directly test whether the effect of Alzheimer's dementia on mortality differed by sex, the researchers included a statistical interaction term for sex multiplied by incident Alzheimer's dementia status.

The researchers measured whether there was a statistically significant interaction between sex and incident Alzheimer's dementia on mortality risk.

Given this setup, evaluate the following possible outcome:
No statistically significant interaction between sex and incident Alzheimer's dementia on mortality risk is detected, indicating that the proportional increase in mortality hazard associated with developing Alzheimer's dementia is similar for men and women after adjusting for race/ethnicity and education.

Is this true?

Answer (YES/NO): NO